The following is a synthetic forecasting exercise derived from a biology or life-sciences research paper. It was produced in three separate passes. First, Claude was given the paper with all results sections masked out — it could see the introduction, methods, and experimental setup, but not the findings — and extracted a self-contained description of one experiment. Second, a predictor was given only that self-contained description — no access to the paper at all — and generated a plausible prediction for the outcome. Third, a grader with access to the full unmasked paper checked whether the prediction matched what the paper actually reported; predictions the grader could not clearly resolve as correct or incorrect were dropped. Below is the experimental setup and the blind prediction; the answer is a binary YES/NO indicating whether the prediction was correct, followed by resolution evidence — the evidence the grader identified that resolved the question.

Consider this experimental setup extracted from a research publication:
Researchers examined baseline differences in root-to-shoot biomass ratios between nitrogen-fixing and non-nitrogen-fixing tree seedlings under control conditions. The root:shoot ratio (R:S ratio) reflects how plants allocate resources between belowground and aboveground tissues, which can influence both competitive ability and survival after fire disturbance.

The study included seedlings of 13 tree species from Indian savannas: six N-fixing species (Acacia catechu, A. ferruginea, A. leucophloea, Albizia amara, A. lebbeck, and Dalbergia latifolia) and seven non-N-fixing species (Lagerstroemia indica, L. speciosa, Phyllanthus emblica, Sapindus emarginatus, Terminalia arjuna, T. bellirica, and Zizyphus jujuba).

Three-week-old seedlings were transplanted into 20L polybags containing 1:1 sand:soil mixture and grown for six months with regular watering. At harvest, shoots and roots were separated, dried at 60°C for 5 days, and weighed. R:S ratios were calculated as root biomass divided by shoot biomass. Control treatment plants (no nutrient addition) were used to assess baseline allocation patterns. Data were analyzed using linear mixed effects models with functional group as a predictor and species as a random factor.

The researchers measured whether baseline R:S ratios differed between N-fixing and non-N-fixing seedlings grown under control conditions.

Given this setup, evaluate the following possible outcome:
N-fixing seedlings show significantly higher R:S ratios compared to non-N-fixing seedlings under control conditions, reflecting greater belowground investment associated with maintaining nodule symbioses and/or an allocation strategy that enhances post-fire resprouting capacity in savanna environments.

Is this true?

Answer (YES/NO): NO